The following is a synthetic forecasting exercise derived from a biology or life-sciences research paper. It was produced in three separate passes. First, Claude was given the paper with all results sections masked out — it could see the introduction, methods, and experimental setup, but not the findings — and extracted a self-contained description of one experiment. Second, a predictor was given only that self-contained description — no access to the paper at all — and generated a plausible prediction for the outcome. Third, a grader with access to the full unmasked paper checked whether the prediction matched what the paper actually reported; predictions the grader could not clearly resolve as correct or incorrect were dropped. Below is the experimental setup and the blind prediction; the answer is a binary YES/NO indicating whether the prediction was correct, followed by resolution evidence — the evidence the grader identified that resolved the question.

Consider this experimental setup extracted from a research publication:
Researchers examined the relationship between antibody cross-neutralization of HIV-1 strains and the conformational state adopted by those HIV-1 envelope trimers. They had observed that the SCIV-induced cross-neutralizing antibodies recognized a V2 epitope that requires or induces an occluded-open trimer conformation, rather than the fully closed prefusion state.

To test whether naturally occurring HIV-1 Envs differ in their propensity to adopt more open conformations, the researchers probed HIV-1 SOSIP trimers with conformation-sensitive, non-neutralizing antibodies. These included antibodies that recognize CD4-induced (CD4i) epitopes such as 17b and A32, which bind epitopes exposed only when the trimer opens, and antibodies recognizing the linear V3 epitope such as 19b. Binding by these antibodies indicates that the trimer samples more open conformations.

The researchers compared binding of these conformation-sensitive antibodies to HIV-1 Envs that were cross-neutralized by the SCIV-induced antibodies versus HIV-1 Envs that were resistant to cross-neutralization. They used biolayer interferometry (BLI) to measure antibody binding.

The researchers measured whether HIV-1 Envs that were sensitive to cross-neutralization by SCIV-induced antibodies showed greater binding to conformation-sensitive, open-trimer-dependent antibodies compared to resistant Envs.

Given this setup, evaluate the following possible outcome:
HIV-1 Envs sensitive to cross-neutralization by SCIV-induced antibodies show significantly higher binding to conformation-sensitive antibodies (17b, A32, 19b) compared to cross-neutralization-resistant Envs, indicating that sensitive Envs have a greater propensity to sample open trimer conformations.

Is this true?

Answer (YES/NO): NO